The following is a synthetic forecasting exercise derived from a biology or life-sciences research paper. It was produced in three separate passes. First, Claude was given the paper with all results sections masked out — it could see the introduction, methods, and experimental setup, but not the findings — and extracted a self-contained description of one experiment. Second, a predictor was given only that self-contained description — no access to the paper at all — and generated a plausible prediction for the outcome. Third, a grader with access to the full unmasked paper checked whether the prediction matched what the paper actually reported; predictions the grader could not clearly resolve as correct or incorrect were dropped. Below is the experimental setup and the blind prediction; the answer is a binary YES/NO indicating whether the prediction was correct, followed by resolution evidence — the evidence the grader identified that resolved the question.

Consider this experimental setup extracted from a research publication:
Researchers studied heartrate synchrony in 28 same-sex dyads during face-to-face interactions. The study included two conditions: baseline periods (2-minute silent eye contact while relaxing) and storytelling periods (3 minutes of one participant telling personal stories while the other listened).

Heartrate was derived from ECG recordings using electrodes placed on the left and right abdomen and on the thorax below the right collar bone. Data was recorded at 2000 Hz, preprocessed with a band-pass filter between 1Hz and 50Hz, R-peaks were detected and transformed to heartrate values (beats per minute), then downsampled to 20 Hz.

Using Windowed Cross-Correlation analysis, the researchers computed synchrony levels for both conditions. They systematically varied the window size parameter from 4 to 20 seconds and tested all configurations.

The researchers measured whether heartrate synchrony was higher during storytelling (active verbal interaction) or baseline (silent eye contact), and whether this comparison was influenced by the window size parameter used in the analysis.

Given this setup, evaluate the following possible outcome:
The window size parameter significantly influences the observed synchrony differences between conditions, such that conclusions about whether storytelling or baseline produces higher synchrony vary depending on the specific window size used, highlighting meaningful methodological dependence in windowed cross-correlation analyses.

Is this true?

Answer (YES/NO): NO